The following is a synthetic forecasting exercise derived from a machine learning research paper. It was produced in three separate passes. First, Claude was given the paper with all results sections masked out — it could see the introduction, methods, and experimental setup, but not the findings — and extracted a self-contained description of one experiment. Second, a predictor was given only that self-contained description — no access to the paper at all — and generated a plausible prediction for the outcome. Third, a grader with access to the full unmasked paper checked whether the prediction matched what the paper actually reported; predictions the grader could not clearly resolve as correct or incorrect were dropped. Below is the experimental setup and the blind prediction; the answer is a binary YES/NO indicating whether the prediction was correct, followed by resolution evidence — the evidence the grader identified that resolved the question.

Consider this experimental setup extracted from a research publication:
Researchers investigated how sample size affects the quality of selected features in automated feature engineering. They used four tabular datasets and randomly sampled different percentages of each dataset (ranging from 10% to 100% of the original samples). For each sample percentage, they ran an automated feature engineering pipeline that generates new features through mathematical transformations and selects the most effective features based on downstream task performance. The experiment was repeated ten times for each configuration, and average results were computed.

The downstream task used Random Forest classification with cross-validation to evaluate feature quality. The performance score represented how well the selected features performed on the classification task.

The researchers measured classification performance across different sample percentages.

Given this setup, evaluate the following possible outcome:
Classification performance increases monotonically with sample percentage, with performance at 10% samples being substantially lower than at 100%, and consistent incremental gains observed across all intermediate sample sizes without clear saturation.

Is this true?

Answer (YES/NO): NO